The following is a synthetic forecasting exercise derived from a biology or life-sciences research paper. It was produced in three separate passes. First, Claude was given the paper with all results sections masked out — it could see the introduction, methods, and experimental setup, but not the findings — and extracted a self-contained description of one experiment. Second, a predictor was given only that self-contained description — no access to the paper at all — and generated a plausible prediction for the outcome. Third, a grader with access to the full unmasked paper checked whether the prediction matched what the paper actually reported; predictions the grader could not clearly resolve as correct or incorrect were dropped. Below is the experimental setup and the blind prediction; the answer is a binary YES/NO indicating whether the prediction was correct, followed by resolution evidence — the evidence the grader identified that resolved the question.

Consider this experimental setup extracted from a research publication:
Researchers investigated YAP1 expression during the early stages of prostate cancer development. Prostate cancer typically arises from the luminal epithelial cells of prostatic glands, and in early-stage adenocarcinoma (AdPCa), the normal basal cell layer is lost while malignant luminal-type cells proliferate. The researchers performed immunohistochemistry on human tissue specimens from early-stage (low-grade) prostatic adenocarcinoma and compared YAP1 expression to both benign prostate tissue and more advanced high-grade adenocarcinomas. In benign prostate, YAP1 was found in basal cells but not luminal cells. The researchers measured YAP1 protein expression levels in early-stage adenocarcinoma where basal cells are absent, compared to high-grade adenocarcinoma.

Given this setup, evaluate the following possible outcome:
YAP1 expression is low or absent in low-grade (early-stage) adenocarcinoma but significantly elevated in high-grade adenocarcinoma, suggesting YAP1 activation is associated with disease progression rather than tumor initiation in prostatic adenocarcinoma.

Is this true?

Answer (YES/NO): YES